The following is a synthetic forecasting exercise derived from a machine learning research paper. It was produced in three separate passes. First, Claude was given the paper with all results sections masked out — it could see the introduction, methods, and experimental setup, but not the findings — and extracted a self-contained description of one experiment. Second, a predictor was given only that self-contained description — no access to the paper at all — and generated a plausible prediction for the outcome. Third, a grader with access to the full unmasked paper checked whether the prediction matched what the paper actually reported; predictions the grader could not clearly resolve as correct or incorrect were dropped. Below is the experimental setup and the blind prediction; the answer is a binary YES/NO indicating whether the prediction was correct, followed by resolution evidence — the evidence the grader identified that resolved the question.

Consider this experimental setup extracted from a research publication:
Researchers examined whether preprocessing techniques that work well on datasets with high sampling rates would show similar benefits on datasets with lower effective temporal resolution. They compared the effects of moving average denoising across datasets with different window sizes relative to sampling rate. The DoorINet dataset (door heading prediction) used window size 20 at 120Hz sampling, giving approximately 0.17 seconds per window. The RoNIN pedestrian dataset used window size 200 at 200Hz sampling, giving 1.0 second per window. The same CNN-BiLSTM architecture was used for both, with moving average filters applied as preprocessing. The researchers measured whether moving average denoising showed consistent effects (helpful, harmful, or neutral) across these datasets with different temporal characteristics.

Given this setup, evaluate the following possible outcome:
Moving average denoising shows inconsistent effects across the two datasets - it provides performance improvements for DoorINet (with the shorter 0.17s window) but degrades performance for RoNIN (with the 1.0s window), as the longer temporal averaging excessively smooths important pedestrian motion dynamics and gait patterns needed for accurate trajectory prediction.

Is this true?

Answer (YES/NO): NO